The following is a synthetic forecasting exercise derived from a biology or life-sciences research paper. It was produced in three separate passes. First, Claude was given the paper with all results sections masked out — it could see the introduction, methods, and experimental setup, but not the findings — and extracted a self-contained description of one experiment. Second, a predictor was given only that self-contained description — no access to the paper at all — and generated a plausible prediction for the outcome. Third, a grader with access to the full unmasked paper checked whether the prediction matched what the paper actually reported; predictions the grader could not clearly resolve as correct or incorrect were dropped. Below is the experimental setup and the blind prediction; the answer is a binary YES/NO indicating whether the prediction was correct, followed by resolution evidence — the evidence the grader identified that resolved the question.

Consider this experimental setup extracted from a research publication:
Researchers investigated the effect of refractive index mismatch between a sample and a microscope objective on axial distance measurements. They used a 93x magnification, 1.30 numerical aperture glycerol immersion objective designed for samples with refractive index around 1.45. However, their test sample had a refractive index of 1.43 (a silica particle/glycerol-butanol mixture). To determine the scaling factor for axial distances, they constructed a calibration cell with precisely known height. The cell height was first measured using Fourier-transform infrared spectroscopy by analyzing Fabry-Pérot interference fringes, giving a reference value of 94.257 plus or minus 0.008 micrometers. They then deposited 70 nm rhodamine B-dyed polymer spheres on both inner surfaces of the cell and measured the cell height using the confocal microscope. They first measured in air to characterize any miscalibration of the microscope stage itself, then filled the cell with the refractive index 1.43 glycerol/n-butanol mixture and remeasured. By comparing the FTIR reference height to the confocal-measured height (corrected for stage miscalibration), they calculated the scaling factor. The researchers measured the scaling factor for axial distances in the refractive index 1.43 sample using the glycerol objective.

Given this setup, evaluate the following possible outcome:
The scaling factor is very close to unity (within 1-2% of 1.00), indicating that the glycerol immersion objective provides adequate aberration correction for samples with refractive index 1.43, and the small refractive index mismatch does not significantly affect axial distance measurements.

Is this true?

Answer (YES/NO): NO